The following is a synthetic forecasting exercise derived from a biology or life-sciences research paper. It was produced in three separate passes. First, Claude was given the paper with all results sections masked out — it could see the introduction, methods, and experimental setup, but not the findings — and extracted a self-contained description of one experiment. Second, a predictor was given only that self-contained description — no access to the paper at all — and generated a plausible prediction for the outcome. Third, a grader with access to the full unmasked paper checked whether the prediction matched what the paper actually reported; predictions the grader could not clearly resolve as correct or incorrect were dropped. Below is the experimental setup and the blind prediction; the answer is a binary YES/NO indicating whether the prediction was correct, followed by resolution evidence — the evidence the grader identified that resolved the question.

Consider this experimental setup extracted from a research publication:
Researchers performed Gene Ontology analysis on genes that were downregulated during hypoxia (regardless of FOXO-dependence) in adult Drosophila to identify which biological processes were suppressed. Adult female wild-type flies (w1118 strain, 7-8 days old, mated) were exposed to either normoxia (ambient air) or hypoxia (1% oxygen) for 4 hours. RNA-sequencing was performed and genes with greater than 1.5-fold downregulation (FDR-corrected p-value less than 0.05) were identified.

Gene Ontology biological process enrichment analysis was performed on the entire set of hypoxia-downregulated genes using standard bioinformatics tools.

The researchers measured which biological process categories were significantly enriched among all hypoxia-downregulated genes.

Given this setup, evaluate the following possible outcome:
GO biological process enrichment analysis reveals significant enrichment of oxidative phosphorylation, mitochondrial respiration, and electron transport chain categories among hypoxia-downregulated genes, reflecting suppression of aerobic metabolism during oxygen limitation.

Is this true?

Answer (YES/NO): NO